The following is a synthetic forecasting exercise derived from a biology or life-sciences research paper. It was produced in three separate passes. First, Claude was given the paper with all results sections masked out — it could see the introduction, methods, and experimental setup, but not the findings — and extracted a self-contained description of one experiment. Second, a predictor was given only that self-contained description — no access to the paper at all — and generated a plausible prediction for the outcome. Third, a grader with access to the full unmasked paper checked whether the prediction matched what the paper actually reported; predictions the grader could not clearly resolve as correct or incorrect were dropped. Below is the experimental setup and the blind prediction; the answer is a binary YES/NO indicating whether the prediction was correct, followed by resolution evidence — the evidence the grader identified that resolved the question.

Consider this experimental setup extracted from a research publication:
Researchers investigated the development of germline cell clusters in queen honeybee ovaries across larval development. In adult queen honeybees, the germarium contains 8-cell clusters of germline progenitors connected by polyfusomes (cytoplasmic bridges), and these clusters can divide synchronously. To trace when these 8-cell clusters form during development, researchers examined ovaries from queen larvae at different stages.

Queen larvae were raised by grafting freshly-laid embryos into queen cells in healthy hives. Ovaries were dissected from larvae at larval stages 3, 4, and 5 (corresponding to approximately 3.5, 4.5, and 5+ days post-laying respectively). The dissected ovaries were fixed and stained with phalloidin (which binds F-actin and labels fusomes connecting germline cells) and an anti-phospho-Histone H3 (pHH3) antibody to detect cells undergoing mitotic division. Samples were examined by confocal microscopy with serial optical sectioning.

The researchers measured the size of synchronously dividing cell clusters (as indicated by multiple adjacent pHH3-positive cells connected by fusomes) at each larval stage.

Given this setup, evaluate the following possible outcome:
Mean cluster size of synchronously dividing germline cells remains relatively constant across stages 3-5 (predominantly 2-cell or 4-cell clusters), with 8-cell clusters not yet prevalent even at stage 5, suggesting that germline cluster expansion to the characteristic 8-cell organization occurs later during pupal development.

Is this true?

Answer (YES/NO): NO